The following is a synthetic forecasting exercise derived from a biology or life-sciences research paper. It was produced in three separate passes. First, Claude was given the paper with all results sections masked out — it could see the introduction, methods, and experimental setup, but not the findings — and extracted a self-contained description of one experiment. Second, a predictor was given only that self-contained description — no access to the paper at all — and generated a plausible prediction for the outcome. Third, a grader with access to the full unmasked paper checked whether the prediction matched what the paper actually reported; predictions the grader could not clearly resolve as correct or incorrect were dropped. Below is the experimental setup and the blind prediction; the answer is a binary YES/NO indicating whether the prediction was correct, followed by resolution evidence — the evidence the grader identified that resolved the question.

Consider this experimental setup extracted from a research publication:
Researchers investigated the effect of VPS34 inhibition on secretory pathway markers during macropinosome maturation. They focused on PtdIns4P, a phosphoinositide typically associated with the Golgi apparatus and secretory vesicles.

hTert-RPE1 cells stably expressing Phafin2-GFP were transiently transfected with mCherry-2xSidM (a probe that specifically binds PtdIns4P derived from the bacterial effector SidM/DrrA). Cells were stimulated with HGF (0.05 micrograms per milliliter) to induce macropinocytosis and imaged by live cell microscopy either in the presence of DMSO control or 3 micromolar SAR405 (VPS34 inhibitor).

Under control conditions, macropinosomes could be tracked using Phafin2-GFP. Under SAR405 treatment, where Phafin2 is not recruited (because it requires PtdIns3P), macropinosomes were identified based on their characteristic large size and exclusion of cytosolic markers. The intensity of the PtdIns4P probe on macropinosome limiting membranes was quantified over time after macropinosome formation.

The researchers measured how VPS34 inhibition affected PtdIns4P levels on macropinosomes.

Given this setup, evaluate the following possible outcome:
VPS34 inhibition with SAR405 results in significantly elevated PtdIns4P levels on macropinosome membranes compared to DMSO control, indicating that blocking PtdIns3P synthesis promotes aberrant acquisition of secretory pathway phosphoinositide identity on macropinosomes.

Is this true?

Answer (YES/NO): NO